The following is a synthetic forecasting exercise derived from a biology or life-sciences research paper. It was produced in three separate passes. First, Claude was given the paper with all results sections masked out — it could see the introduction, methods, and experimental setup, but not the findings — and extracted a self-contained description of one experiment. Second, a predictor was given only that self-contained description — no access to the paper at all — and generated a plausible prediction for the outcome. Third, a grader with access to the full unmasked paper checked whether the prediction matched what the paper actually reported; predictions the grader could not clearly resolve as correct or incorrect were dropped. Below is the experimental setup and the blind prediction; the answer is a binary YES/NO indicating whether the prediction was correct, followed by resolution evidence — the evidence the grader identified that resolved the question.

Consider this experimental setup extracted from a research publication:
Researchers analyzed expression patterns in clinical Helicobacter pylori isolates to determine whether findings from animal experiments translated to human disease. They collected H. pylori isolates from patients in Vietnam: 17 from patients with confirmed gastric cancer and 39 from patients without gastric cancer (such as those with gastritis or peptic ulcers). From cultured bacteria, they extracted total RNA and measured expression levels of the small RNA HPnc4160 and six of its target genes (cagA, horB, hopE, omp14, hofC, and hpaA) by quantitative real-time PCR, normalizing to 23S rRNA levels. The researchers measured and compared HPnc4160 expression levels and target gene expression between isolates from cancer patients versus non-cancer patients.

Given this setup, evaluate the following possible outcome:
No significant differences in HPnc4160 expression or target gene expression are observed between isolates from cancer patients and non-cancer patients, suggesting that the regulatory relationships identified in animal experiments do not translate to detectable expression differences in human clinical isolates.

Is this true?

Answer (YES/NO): NO